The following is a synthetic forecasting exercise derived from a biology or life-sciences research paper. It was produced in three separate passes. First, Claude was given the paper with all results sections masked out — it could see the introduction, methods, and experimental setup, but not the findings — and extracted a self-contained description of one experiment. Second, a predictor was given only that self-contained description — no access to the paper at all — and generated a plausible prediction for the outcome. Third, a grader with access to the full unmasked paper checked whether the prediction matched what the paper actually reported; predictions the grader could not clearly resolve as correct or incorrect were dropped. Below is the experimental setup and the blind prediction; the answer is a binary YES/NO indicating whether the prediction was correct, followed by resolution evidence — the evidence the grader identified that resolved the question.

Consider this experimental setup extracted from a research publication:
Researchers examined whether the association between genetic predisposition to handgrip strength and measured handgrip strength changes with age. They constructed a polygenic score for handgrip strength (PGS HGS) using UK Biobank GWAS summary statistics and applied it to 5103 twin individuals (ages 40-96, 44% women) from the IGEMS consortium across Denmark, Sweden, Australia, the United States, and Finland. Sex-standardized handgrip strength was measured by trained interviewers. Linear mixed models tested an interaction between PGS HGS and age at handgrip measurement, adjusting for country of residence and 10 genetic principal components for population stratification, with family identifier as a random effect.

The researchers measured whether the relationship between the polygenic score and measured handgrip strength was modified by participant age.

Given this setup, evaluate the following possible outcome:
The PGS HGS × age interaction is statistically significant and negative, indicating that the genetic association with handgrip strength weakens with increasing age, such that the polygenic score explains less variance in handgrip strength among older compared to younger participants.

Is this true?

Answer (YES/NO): NO